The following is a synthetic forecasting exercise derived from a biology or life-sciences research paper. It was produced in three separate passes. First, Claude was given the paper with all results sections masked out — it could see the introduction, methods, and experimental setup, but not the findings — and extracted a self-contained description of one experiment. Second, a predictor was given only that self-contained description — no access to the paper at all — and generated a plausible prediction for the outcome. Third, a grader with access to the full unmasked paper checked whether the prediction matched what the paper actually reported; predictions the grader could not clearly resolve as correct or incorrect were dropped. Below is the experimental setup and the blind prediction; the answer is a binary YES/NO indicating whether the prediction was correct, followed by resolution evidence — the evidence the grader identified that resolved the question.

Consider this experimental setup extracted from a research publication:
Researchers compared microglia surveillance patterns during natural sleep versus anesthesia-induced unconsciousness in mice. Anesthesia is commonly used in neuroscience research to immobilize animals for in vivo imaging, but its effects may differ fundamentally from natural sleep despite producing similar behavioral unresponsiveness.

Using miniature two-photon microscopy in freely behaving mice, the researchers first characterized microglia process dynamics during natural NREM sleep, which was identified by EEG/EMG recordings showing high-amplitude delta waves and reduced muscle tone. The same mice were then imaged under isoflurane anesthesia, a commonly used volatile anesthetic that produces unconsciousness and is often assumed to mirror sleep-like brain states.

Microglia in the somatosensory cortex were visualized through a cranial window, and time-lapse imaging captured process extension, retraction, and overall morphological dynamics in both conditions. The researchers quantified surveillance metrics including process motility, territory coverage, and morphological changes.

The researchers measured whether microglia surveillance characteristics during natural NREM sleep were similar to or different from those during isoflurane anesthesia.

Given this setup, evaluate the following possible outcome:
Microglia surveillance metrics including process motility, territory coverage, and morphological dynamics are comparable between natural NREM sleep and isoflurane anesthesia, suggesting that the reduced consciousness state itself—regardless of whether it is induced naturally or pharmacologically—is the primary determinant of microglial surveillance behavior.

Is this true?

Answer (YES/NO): NO